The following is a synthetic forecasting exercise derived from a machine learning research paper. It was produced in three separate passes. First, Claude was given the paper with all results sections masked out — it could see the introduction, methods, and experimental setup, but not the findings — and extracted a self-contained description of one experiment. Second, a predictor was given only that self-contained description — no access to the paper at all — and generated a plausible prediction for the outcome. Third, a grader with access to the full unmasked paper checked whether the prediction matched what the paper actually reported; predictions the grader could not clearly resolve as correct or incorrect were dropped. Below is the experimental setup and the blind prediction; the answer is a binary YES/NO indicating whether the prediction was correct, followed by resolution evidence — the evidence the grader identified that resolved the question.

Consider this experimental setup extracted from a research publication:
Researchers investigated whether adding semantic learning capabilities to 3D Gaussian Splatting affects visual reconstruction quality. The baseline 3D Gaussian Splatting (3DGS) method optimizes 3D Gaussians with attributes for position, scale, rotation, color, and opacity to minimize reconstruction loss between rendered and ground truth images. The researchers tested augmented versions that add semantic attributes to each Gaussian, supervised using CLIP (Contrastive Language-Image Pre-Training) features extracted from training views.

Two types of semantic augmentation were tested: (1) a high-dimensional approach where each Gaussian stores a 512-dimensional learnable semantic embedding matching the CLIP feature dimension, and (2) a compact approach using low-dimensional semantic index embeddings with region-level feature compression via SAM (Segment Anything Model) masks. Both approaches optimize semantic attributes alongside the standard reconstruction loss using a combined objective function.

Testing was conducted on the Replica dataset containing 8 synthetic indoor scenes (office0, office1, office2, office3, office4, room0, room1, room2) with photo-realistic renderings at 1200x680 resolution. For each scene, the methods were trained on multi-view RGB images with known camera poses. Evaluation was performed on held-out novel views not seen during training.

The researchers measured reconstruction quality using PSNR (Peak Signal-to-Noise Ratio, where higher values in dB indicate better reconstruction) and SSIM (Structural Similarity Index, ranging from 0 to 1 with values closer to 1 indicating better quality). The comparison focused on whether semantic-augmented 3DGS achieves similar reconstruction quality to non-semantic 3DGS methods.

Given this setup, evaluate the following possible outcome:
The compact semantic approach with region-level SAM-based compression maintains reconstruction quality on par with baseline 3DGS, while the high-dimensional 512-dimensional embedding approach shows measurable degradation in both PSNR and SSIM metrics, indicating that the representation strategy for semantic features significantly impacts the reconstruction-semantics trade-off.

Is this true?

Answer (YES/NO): NO